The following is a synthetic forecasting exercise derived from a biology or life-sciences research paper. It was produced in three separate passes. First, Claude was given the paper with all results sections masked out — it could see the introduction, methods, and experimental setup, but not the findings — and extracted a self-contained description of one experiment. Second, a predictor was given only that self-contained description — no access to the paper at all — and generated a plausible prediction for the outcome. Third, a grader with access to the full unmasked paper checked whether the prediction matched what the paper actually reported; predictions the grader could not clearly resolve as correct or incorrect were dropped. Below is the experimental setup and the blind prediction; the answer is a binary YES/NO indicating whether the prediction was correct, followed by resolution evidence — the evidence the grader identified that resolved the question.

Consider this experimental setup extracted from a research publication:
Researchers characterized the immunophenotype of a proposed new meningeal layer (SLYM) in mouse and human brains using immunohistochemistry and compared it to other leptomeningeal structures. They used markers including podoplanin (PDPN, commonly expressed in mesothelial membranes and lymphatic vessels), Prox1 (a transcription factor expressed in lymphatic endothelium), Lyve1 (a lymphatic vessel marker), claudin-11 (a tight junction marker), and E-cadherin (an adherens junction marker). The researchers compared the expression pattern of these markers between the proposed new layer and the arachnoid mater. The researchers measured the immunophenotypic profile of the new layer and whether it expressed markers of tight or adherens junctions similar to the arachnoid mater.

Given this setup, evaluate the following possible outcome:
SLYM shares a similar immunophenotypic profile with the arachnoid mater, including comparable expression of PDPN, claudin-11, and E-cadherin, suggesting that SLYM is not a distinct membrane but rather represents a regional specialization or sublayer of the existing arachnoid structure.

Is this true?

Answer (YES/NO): NO